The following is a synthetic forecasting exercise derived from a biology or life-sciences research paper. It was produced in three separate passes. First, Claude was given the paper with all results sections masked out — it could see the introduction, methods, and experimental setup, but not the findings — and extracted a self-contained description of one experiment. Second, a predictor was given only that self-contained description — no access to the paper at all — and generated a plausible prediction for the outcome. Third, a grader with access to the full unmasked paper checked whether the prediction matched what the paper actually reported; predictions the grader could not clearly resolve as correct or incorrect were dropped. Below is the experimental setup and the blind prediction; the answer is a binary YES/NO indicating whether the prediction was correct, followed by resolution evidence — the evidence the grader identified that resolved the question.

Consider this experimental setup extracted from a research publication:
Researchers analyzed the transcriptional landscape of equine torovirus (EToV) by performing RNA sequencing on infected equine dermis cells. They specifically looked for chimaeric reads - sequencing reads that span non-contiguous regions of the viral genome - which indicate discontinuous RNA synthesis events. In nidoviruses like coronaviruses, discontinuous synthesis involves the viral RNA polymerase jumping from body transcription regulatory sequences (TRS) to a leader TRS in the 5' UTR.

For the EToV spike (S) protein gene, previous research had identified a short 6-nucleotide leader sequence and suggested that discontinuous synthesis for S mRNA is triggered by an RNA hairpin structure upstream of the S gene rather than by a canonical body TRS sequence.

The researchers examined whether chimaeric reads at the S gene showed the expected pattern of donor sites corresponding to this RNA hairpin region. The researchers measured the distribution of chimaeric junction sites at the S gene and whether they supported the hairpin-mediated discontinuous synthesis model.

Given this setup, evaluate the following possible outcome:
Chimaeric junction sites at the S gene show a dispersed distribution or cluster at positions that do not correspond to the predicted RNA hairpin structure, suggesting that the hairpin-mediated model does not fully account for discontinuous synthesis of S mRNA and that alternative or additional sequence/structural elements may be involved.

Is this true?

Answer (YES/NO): NO